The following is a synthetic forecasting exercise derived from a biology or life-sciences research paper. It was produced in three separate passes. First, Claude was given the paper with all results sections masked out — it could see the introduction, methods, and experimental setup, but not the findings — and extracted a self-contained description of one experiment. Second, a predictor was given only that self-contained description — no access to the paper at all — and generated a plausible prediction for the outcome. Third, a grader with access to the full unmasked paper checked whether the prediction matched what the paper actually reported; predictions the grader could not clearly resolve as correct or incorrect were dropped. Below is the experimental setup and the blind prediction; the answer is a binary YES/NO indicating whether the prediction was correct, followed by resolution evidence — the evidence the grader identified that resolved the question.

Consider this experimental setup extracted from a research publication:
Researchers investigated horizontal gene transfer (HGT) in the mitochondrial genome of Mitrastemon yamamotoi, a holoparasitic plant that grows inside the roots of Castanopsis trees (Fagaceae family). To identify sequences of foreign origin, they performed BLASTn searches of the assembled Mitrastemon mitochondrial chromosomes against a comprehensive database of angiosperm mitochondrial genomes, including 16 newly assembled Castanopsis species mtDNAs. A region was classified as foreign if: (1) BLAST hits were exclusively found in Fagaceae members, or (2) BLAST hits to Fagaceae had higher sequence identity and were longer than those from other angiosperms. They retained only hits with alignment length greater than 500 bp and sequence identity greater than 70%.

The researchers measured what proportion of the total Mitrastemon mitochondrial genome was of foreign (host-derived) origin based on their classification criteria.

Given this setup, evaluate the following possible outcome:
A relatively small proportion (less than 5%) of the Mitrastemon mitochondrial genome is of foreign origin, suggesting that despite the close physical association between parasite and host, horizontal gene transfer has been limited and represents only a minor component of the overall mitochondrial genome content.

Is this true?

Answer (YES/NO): NO